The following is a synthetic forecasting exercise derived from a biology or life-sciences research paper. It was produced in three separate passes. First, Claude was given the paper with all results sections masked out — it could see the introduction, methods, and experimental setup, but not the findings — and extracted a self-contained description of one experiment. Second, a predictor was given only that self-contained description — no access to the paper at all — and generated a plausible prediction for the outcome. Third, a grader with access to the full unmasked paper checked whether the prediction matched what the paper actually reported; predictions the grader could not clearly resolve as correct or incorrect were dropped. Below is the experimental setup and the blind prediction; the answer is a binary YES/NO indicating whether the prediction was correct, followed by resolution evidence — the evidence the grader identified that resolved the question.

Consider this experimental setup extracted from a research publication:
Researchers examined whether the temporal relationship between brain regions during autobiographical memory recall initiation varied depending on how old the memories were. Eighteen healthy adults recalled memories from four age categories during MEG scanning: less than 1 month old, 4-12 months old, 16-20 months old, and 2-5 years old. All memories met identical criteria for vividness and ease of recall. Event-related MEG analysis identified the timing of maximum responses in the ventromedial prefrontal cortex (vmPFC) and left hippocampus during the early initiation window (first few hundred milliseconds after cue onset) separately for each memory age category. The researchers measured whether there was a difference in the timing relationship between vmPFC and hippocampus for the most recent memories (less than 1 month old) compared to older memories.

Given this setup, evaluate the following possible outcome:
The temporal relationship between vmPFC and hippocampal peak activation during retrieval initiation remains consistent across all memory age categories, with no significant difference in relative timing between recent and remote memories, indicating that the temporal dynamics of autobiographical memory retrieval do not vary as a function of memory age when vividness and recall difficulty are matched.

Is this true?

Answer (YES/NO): NO